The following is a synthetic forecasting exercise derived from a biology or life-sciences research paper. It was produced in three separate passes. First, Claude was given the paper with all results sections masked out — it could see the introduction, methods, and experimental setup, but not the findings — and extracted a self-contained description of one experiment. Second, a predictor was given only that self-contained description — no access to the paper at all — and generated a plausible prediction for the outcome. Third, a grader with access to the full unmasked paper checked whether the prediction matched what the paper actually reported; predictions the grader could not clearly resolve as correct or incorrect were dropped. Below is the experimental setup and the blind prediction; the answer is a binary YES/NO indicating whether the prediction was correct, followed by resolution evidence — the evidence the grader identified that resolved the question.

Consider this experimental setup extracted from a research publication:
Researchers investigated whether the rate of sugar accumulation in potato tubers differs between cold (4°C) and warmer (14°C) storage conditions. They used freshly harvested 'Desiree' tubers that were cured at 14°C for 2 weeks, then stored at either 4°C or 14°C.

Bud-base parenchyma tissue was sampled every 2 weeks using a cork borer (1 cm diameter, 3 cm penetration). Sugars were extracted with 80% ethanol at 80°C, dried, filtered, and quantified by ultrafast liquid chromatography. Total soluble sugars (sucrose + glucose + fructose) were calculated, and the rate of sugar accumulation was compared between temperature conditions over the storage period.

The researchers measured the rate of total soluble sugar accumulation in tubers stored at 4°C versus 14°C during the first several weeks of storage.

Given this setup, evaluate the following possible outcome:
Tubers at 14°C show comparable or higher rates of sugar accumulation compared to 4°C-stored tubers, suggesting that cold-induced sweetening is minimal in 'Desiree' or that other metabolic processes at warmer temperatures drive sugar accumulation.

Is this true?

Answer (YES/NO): NO